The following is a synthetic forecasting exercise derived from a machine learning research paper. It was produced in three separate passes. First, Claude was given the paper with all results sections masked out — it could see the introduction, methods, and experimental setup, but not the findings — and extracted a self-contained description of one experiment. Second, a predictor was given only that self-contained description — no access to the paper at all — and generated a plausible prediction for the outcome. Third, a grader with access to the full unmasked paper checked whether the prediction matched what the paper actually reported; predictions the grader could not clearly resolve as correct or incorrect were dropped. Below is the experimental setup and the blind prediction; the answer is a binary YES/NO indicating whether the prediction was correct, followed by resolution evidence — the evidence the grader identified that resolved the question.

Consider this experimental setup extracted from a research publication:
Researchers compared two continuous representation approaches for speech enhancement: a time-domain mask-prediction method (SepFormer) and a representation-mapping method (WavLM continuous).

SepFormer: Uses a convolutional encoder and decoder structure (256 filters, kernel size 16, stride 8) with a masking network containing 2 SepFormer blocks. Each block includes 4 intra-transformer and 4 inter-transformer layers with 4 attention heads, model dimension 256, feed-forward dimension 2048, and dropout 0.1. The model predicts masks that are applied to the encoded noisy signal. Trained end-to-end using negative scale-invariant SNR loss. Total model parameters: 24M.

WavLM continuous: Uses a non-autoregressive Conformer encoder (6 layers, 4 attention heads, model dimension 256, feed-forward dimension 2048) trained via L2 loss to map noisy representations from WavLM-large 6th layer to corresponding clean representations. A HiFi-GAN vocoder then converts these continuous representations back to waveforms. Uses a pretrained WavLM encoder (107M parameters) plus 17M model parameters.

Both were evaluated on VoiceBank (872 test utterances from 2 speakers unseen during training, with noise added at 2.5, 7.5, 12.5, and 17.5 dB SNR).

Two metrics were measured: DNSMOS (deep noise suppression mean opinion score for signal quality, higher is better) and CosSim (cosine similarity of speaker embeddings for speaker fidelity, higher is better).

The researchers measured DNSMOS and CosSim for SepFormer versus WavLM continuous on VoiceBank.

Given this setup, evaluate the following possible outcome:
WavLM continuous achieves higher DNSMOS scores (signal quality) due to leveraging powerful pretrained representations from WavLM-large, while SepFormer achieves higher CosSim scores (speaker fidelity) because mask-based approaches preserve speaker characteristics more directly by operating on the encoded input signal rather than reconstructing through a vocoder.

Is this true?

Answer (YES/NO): YES